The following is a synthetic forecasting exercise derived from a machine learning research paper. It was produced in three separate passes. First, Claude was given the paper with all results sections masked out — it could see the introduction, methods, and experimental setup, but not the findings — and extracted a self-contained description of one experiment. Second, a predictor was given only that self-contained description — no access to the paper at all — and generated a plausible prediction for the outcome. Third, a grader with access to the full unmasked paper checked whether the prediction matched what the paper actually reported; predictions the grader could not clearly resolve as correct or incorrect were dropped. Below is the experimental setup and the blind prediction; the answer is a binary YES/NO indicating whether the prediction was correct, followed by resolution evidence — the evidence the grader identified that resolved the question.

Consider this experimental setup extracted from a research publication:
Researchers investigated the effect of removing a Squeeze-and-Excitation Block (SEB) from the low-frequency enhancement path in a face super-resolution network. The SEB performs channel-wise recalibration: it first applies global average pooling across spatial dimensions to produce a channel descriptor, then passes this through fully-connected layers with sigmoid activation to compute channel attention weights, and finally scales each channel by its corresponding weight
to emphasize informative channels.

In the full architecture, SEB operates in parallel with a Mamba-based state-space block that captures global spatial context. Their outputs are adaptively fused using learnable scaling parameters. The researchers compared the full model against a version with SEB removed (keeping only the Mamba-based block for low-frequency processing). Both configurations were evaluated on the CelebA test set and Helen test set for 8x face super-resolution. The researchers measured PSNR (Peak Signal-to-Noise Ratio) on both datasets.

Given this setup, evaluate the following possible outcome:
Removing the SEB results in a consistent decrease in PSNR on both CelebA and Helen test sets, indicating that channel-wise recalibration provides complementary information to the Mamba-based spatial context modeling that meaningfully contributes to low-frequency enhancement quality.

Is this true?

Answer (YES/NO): YES